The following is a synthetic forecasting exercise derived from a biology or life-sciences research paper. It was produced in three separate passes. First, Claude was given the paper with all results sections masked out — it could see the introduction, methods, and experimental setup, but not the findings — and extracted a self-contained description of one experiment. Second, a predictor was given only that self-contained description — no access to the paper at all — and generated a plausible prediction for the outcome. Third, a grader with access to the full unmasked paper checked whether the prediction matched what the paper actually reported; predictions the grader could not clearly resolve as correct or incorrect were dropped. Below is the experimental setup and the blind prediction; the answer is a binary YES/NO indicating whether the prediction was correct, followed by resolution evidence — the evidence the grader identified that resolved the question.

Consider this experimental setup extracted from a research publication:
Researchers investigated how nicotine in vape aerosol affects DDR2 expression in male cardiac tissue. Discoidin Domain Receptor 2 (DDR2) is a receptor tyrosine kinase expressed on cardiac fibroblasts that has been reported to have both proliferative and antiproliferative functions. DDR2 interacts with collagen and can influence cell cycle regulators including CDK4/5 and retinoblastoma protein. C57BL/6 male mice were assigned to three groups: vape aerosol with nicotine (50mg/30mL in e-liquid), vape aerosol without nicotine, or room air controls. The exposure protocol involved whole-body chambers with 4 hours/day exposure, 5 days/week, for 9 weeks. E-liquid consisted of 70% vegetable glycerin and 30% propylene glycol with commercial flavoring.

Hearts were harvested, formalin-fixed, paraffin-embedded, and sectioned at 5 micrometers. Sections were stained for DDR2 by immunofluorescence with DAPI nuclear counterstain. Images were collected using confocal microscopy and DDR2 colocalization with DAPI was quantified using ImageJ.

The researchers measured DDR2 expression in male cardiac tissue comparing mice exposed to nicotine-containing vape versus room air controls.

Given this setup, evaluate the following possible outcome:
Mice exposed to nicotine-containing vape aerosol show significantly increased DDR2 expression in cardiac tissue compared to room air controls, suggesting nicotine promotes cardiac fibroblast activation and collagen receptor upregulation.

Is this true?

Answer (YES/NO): NO